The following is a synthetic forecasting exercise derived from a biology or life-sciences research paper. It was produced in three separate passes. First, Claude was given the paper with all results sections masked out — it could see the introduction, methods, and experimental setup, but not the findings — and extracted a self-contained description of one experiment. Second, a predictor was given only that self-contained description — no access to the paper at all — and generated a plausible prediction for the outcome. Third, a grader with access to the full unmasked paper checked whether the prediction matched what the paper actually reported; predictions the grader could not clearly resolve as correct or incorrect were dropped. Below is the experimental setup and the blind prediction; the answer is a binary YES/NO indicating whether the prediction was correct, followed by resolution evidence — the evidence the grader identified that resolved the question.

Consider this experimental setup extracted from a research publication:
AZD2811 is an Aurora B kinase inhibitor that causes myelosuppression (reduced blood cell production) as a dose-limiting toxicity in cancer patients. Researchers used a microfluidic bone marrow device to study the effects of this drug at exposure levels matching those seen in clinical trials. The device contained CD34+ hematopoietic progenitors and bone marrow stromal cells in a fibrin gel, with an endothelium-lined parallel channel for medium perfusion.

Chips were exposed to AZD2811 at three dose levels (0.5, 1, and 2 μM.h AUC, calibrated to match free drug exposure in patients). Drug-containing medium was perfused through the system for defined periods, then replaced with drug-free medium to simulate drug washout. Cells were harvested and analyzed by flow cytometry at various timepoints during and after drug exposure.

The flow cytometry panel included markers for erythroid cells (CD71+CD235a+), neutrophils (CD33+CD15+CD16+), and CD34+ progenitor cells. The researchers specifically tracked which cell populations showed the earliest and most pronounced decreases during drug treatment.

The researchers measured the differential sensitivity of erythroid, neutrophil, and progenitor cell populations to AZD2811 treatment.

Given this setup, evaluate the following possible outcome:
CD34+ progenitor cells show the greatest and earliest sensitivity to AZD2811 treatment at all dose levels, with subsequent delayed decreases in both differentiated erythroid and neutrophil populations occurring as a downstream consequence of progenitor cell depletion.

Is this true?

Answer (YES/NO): NO